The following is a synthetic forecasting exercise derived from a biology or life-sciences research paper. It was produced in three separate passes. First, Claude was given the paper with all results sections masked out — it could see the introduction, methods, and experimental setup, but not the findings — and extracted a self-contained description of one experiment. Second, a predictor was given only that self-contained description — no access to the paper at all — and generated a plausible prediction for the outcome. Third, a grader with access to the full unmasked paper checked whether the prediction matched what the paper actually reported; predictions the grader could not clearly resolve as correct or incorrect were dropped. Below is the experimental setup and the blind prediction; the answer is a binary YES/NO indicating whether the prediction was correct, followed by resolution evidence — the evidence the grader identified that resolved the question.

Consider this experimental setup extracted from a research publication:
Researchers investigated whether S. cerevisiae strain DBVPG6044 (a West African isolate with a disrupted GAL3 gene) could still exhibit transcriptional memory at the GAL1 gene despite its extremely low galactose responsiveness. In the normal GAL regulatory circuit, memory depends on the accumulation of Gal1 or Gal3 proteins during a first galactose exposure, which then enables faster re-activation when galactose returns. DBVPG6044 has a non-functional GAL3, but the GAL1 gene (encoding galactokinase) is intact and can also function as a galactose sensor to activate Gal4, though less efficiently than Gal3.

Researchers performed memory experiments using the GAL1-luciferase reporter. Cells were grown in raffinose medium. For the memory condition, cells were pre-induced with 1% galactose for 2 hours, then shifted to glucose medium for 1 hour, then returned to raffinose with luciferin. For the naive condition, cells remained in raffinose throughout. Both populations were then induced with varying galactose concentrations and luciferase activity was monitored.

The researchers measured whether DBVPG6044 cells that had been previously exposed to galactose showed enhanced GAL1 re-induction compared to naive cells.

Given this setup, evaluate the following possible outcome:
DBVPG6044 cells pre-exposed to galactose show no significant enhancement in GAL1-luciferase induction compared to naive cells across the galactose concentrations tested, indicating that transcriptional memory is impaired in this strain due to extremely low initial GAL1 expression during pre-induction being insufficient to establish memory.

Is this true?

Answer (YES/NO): YES